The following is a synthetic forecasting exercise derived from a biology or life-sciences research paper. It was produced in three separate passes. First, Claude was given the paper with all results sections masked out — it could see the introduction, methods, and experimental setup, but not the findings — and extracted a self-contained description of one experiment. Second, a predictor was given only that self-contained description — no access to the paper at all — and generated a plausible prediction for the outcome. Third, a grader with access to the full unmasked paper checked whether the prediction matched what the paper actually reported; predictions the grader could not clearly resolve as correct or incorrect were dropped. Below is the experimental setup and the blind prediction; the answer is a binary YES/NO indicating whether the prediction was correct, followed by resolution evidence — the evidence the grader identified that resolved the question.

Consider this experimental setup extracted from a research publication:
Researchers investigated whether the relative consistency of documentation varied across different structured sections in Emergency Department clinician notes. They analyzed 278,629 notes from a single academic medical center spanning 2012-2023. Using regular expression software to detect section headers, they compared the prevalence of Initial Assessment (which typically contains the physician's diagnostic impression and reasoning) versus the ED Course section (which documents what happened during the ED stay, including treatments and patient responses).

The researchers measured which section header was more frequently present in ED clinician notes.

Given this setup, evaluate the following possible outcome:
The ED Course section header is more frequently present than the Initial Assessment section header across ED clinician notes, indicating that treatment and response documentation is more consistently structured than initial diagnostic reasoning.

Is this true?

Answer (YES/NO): YES